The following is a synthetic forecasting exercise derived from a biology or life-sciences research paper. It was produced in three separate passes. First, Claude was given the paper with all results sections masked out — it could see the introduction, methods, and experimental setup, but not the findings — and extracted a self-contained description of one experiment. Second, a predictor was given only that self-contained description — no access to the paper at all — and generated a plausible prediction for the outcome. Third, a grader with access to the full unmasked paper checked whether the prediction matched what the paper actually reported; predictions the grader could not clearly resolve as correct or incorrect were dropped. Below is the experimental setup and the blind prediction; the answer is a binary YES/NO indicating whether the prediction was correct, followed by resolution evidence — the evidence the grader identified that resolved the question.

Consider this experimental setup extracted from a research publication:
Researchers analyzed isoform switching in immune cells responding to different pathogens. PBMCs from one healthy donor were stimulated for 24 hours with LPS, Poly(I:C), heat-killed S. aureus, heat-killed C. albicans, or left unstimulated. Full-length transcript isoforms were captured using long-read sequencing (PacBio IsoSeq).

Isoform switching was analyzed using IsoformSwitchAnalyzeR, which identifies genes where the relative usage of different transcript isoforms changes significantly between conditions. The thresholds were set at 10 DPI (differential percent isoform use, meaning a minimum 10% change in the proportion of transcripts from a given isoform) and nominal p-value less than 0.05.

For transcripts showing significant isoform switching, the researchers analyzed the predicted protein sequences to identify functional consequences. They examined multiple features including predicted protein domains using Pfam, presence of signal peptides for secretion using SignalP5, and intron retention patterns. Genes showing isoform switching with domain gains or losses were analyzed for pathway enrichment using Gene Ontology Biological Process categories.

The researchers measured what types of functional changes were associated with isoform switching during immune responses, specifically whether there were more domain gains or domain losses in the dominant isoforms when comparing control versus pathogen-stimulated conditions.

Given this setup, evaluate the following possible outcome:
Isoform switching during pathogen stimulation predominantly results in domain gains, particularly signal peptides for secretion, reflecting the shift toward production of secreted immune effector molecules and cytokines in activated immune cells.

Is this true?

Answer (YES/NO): NO